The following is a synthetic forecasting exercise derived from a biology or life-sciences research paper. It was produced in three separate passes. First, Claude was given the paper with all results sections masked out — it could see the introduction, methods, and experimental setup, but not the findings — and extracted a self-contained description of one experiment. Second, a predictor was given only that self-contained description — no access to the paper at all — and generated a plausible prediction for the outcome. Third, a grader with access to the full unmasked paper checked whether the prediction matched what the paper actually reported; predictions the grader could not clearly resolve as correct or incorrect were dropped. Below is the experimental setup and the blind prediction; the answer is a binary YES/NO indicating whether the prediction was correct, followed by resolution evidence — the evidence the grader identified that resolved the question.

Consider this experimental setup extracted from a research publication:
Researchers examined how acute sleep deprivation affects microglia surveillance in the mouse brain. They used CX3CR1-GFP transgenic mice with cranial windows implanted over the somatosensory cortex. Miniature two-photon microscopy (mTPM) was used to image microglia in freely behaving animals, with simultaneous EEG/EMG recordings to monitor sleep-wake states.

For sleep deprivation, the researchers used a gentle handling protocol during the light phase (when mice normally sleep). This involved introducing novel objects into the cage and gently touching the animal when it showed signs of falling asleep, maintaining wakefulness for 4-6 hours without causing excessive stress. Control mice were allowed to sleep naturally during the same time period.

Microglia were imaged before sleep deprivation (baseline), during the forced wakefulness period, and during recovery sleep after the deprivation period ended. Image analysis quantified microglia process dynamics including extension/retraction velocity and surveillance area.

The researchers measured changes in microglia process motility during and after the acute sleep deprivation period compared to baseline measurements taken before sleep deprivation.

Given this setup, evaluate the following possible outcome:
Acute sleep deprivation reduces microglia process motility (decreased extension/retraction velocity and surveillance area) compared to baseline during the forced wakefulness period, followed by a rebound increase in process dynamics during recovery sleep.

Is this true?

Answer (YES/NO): NO